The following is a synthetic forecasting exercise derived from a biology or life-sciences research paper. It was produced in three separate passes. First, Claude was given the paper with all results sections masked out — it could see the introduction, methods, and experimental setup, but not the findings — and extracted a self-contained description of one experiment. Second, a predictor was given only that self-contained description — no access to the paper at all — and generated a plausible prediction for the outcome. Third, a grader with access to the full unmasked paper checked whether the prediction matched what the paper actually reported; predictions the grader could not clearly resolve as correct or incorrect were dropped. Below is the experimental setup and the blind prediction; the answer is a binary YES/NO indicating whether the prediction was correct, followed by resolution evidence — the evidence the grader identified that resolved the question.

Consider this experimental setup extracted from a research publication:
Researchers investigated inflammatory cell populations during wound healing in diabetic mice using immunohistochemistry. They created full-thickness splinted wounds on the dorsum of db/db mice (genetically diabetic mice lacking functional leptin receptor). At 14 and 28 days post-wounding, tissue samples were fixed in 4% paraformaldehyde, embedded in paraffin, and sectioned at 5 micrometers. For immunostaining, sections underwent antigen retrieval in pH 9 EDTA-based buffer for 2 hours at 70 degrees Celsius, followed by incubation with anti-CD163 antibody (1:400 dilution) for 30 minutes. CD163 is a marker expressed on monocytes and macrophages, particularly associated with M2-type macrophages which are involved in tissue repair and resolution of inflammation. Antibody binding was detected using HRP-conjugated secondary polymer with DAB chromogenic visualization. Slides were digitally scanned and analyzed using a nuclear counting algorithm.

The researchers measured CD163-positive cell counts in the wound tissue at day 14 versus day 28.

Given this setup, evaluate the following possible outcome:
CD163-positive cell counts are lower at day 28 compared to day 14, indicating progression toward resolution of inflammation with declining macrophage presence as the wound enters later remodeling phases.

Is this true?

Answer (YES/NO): NO